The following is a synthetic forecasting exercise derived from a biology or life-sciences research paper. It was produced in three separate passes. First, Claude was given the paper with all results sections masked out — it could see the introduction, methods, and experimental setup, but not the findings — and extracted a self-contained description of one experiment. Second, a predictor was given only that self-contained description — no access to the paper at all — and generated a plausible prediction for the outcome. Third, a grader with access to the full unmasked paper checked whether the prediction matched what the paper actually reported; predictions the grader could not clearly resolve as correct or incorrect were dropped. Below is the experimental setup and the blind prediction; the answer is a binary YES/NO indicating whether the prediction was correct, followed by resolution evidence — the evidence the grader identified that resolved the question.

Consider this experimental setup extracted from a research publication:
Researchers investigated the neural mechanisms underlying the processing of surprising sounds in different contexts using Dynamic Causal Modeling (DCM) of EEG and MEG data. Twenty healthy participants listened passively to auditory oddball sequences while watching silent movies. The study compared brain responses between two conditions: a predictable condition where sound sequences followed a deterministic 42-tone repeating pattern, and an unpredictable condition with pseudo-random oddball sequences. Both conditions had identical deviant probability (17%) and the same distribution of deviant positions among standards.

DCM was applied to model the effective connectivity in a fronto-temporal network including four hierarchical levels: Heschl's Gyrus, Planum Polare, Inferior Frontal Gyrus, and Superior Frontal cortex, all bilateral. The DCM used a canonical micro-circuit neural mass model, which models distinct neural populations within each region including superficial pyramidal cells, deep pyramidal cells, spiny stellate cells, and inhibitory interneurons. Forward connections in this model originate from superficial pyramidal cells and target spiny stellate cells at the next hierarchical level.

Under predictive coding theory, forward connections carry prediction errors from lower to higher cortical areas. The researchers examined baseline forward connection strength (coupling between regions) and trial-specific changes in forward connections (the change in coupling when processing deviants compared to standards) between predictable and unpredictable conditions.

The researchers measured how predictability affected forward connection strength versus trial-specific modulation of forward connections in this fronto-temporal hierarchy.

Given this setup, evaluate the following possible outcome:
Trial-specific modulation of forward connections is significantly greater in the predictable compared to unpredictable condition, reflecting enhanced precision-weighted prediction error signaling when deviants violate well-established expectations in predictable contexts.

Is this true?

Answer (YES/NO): NO